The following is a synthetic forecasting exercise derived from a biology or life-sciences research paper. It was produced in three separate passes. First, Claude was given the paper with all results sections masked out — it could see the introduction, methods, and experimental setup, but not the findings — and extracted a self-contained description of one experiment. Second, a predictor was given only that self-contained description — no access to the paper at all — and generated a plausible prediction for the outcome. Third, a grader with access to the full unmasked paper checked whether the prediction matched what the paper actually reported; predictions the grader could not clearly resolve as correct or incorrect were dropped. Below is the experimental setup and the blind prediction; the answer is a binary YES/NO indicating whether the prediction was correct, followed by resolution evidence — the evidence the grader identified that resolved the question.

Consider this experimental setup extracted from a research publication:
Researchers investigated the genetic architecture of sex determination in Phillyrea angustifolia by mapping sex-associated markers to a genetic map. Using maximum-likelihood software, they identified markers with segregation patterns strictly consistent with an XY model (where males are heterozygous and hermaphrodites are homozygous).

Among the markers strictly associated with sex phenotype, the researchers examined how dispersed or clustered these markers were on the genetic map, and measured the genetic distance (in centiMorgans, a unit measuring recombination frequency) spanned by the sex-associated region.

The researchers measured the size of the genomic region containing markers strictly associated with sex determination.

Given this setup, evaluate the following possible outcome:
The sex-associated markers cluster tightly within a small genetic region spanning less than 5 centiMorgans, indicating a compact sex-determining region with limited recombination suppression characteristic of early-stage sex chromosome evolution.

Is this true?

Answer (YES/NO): YES